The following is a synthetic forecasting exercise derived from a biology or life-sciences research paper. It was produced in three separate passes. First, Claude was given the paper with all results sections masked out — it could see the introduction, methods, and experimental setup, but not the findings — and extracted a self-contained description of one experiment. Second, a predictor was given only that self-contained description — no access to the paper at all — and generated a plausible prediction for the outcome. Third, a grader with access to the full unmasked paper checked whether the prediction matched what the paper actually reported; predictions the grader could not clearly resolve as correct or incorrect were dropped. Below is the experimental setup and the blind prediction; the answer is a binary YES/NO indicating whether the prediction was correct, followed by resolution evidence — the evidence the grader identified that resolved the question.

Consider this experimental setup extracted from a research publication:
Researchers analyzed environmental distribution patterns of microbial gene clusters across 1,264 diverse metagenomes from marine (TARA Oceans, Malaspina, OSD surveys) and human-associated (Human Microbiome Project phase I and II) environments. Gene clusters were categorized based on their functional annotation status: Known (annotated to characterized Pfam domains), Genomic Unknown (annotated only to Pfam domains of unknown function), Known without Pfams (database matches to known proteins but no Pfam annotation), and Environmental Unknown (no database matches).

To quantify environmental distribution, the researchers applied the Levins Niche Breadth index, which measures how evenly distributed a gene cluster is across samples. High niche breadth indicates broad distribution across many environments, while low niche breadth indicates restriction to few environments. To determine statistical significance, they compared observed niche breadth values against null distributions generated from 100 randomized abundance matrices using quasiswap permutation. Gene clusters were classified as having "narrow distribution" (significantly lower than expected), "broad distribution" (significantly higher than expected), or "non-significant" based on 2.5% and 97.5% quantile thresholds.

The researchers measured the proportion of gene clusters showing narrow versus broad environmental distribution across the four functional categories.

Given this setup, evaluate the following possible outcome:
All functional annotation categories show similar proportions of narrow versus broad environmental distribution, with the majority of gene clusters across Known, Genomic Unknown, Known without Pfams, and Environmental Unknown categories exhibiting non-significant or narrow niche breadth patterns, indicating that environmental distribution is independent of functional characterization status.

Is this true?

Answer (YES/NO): NO